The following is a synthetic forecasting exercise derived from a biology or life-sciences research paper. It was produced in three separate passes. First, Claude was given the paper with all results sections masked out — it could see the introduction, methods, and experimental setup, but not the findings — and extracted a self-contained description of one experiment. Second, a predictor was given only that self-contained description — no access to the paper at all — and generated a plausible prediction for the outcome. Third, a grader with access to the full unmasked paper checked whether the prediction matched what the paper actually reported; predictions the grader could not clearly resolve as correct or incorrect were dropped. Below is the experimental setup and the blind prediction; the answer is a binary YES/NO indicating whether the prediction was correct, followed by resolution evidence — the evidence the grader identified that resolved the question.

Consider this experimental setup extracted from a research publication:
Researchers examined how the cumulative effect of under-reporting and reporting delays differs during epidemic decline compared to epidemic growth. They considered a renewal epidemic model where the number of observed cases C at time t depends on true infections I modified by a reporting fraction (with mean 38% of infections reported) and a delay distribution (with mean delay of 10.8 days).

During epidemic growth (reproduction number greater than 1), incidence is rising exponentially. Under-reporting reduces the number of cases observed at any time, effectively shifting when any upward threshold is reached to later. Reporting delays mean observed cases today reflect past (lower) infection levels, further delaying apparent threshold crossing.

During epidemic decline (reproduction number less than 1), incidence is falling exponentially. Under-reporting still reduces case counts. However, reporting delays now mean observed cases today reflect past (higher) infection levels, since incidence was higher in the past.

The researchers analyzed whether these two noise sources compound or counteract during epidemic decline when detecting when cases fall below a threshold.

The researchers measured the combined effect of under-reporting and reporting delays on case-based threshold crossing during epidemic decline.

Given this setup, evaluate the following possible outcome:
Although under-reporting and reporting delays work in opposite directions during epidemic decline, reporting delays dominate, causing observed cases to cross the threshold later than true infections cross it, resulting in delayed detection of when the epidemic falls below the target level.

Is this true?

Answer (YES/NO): NO